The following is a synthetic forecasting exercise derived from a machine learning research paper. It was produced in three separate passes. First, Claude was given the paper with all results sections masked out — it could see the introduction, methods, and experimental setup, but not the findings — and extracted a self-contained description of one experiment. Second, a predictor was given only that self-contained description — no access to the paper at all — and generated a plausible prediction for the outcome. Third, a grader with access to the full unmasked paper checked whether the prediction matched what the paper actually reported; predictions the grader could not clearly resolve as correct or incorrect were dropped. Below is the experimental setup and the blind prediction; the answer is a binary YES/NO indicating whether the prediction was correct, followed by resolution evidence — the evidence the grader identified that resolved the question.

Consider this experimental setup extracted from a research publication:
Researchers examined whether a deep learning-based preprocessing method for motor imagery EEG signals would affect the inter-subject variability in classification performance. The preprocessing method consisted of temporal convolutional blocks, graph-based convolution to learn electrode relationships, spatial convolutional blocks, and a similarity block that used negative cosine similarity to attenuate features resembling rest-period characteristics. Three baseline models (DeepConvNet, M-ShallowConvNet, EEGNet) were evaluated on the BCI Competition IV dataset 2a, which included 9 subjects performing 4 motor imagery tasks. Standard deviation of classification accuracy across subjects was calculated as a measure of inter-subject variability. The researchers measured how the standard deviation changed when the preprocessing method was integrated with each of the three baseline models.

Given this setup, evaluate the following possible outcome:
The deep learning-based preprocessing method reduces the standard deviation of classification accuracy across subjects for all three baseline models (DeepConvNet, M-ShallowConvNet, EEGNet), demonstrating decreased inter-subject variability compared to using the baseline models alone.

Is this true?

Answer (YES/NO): NO